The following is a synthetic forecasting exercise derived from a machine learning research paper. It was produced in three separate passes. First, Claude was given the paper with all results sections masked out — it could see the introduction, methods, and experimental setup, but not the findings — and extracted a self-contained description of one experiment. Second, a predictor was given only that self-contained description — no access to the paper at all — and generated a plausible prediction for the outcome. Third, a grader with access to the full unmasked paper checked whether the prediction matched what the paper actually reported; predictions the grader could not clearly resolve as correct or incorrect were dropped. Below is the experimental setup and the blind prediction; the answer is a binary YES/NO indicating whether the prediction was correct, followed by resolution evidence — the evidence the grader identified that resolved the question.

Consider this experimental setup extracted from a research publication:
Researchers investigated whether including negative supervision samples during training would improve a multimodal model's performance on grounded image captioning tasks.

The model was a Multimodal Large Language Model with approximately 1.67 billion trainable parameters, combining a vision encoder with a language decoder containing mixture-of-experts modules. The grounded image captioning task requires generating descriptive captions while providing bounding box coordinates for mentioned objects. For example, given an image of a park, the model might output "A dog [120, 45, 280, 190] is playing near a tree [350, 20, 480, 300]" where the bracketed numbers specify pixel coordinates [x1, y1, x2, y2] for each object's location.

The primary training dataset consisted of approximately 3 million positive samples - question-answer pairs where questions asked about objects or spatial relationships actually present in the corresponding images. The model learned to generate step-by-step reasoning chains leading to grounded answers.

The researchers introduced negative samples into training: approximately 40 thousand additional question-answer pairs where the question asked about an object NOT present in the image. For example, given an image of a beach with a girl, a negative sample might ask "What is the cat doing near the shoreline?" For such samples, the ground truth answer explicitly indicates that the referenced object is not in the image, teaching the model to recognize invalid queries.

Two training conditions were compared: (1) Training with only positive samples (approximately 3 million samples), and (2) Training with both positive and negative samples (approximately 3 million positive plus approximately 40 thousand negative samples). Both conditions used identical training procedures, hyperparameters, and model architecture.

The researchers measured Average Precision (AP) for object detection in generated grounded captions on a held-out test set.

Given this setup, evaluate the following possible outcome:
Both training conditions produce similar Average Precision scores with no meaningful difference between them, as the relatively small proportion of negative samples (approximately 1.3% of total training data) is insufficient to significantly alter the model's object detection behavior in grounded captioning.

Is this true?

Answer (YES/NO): NO